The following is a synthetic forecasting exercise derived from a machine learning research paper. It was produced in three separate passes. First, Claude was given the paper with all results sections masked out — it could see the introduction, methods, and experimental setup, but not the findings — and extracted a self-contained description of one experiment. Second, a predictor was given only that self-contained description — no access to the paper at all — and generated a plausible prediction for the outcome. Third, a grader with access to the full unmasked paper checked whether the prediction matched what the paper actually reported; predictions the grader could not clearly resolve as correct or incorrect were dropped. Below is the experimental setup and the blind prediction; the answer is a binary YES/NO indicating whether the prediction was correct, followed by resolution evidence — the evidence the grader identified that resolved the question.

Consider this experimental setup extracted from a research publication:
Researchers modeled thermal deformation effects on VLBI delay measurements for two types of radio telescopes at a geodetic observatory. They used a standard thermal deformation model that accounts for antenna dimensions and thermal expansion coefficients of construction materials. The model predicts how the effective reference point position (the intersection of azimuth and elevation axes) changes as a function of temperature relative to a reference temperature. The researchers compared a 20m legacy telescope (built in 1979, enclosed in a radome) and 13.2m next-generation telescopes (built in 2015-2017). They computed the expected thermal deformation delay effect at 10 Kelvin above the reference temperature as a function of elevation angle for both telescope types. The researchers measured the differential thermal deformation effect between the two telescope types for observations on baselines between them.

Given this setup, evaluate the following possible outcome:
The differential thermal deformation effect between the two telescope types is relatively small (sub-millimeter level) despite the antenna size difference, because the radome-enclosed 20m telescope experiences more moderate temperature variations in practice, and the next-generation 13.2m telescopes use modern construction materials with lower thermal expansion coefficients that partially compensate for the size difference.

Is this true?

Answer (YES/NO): NO